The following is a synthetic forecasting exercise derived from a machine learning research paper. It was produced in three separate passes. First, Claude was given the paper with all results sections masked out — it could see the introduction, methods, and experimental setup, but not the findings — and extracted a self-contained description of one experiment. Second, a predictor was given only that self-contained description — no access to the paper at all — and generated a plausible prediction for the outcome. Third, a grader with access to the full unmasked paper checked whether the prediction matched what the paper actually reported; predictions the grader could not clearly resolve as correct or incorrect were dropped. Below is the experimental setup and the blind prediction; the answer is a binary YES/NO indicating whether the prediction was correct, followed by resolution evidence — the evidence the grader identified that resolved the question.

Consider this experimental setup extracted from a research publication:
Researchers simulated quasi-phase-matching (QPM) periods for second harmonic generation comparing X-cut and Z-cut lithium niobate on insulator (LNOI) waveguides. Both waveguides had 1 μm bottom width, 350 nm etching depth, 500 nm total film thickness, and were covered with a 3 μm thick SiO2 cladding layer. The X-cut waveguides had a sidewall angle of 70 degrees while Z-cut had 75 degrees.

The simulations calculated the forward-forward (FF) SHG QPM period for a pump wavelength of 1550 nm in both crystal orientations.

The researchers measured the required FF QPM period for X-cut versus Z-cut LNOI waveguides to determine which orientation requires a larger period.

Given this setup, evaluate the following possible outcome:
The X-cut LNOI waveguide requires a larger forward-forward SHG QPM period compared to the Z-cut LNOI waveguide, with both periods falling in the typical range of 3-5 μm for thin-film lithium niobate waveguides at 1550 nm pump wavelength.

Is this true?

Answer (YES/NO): NO